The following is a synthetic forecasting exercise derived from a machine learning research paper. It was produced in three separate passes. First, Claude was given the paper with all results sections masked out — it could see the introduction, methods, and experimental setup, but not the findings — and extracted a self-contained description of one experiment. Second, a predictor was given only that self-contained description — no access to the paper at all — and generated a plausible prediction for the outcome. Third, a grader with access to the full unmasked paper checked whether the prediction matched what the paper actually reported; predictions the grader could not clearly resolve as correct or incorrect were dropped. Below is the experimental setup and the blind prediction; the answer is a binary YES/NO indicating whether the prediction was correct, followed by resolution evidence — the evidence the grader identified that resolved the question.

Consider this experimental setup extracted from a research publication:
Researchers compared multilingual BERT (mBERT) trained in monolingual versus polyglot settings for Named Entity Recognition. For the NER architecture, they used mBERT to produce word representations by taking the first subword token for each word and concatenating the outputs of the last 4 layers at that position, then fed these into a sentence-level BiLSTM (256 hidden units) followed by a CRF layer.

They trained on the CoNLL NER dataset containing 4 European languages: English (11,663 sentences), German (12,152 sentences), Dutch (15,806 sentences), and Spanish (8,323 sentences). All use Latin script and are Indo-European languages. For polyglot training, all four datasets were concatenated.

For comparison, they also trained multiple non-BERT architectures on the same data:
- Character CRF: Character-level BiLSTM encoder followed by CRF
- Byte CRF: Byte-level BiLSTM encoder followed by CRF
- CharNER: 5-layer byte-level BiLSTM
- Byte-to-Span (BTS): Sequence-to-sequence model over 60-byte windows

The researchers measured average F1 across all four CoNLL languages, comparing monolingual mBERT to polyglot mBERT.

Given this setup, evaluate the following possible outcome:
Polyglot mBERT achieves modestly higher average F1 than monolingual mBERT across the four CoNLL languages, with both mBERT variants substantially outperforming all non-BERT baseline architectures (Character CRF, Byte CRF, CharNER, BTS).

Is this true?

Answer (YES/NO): NO